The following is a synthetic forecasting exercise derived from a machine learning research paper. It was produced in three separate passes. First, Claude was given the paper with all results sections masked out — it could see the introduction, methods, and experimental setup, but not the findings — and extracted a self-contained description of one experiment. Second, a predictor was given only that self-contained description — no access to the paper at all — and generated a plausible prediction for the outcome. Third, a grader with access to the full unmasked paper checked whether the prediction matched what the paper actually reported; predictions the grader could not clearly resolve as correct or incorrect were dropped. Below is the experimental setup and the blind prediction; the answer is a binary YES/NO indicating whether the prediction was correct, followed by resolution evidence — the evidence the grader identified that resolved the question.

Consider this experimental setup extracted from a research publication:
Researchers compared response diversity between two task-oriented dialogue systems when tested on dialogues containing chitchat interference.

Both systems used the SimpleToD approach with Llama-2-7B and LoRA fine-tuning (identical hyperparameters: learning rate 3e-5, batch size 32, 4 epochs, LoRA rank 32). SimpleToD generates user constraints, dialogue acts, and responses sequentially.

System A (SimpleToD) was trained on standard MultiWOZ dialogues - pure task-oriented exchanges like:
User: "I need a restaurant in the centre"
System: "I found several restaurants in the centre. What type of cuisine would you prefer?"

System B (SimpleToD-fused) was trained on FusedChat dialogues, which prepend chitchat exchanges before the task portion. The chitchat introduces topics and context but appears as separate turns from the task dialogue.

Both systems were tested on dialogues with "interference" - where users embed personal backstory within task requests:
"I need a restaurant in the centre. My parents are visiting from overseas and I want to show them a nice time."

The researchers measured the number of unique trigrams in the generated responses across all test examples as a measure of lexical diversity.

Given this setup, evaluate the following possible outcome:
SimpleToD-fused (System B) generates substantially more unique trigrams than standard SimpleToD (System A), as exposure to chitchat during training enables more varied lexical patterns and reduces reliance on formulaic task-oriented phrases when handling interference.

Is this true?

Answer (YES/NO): YES